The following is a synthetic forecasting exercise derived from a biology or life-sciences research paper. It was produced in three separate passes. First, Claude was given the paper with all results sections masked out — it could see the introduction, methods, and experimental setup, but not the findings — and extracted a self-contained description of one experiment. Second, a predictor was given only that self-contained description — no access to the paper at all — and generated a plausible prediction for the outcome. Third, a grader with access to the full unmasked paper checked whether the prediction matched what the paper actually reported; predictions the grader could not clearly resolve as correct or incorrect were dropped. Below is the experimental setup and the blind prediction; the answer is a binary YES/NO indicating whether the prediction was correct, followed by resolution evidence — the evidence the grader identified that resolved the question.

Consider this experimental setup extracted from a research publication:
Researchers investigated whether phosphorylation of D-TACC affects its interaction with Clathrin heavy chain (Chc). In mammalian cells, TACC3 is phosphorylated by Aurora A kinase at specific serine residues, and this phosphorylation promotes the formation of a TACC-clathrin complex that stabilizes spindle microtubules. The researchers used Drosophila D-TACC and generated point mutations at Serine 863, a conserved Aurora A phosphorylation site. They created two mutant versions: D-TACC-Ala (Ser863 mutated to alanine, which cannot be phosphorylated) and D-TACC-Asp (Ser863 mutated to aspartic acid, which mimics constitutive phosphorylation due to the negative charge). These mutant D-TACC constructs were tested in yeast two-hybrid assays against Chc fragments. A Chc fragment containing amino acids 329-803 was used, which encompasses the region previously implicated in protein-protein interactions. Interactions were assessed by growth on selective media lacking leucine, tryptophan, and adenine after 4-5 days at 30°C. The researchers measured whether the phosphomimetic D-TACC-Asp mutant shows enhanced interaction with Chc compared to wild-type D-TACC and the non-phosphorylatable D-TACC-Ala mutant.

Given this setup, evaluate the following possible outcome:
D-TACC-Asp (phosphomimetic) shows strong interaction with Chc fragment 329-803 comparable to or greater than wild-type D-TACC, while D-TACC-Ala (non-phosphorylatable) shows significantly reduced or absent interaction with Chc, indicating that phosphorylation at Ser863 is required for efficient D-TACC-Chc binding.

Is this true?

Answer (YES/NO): NO